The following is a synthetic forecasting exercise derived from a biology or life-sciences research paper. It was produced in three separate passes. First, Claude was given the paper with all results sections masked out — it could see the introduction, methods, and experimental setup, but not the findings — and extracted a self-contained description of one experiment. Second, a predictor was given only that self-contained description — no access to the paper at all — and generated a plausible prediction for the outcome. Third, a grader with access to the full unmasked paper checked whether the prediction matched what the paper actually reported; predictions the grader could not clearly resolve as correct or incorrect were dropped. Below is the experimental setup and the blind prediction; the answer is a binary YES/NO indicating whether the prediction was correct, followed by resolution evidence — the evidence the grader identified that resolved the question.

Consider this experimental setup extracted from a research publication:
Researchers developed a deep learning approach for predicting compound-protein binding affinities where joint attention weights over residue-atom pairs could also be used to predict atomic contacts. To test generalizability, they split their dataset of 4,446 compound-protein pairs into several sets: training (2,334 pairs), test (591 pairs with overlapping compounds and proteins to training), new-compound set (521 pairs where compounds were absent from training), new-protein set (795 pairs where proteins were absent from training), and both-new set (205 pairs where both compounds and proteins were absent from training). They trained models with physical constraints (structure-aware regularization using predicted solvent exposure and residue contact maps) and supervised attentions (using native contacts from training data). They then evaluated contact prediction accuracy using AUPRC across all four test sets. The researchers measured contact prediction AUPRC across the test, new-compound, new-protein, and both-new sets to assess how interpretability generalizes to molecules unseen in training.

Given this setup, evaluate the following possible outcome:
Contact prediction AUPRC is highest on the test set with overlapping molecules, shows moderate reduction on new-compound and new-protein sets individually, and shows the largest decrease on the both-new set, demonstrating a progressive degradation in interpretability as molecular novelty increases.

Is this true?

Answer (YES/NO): NO